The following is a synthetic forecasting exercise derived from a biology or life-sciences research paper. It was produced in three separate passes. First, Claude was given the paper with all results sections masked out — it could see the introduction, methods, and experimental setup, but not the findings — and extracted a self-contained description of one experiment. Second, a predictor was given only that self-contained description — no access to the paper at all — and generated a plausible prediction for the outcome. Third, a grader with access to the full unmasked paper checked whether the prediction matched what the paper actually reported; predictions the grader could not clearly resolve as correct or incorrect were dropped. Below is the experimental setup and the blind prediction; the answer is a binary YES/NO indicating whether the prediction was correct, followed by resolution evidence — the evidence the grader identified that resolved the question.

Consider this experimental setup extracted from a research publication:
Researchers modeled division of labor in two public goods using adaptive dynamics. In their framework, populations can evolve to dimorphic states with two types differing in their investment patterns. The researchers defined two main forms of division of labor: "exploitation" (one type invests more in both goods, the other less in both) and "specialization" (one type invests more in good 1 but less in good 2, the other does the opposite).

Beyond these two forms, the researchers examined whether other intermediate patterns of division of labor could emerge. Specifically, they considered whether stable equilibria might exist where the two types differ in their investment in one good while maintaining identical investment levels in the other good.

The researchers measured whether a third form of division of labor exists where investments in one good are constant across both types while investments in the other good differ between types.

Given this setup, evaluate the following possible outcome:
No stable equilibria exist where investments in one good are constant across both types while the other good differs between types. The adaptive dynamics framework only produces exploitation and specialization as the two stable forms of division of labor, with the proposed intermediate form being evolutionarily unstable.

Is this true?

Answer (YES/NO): NO